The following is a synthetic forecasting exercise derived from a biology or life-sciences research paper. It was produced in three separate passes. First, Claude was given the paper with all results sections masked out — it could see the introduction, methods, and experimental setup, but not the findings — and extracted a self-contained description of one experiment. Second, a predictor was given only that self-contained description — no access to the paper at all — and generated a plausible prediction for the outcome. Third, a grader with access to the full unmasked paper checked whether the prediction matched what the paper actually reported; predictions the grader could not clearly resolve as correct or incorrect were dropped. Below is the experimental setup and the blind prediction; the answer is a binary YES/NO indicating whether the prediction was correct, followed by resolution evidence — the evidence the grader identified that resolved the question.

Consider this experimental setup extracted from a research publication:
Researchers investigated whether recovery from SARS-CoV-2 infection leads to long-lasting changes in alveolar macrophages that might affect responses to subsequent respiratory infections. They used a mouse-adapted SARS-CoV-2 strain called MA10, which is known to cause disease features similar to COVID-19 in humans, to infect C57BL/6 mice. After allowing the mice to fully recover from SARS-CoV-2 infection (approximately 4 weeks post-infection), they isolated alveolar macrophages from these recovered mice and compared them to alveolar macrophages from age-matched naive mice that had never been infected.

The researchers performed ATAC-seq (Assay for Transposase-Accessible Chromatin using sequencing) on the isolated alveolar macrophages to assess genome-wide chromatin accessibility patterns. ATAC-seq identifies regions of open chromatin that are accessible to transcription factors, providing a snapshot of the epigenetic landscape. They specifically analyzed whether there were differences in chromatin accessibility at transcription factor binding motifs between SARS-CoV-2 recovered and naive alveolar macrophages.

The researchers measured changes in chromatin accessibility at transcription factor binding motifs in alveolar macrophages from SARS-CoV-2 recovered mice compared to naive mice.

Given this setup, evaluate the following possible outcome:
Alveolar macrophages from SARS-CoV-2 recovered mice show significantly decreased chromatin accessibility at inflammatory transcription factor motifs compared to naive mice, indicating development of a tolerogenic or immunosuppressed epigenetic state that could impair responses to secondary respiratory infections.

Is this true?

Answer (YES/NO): NO